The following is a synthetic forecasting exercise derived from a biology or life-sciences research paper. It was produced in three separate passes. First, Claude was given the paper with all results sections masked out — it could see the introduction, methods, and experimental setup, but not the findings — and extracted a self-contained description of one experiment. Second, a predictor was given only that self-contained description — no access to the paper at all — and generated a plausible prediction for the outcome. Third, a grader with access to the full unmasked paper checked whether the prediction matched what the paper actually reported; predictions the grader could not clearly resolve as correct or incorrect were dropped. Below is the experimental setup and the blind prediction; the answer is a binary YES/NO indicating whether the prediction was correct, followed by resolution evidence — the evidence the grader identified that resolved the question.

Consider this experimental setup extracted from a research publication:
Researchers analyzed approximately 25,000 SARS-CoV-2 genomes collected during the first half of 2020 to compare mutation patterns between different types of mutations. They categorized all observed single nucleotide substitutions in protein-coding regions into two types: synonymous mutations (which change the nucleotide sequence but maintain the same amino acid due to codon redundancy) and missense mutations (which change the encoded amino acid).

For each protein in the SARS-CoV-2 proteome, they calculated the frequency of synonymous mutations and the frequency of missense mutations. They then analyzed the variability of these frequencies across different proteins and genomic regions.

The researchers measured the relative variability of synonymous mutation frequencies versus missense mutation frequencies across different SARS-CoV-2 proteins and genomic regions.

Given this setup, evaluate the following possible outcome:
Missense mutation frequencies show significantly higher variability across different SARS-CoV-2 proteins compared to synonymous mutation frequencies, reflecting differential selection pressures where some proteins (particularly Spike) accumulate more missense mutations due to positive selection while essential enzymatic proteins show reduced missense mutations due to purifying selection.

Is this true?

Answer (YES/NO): NO